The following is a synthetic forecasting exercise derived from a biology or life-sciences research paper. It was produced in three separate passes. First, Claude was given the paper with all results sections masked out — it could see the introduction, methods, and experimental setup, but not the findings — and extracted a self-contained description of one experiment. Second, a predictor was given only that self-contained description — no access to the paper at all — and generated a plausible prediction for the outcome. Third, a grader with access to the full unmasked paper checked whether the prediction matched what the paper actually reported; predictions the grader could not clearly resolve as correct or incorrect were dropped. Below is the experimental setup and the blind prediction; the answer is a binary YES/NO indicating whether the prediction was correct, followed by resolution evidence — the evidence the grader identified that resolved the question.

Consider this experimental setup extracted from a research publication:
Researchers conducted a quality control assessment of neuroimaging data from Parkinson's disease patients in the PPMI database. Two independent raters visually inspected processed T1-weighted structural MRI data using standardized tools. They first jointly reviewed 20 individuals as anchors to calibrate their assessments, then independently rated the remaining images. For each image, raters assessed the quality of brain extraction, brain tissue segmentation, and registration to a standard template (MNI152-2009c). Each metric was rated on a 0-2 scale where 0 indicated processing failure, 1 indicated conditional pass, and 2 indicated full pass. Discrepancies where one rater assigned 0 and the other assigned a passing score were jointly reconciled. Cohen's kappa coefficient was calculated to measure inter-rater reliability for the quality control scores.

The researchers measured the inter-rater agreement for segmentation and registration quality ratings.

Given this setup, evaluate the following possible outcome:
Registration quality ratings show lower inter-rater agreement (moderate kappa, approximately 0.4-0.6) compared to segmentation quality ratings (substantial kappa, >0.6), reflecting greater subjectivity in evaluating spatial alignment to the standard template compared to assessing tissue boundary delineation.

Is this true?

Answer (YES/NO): NO